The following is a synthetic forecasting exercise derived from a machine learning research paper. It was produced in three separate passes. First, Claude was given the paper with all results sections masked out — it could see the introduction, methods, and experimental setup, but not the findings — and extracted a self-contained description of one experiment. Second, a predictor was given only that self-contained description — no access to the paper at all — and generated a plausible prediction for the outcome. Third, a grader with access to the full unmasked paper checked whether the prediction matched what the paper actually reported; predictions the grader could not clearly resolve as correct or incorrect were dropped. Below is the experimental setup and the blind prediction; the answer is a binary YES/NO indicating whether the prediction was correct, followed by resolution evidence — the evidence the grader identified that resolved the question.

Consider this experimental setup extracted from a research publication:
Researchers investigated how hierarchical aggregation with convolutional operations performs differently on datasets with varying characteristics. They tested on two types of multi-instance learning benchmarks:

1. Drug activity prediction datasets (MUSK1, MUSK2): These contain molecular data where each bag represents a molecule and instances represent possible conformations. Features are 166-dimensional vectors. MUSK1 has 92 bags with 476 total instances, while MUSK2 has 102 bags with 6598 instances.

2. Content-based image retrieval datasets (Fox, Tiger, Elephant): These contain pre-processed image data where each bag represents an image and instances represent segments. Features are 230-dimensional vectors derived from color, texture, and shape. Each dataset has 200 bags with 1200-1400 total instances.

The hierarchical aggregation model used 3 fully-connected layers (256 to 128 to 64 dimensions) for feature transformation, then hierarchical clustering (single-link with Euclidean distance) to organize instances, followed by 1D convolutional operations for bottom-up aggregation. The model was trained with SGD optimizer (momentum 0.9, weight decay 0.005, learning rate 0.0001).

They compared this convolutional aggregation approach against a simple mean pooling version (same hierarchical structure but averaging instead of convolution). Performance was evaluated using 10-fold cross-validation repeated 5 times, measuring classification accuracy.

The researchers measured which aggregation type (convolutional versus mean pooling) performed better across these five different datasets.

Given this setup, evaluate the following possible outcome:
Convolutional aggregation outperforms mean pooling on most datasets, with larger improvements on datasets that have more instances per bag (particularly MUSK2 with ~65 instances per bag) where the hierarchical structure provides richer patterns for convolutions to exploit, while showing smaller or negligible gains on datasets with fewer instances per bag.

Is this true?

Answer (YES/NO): NO